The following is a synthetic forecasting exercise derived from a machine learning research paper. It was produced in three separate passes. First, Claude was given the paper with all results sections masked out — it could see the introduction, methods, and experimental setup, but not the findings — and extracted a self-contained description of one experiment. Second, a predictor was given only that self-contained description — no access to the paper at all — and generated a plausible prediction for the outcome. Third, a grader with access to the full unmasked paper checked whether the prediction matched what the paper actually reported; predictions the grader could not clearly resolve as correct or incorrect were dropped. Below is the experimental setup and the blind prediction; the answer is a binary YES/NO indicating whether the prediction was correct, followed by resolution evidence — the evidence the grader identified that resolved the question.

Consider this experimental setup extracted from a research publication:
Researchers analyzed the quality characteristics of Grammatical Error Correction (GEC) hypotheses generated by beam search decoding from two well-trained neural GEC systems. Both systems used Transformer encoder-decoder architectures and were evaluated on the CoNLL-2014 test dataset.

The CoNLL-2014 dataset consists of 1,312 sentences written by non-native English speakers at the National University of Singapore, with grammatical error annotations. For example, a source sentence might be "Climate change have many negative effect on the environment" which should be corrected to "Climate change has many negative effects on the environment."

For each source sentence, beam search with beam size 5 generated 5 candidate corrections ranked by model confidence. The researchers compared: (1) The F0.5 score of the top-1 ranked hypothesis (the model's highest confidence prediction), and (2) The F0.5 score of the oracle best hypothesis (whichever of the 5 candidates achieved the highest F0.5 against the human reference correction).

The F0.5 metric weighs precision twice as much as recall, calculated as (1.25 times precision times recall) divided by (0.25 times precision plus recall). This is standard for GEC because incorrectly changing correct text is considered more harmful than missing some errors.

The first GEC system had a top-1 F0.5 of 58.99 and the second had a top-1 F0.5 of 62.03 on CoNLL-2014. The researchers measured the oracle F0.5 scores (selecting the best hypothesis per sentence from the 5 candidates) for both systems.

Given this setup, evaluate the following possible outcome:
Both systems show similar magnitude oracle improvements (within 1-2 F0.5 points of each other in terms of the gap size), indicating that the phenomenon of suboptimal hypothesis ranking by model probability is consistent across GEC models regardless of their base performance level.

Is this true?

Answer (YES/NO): YES